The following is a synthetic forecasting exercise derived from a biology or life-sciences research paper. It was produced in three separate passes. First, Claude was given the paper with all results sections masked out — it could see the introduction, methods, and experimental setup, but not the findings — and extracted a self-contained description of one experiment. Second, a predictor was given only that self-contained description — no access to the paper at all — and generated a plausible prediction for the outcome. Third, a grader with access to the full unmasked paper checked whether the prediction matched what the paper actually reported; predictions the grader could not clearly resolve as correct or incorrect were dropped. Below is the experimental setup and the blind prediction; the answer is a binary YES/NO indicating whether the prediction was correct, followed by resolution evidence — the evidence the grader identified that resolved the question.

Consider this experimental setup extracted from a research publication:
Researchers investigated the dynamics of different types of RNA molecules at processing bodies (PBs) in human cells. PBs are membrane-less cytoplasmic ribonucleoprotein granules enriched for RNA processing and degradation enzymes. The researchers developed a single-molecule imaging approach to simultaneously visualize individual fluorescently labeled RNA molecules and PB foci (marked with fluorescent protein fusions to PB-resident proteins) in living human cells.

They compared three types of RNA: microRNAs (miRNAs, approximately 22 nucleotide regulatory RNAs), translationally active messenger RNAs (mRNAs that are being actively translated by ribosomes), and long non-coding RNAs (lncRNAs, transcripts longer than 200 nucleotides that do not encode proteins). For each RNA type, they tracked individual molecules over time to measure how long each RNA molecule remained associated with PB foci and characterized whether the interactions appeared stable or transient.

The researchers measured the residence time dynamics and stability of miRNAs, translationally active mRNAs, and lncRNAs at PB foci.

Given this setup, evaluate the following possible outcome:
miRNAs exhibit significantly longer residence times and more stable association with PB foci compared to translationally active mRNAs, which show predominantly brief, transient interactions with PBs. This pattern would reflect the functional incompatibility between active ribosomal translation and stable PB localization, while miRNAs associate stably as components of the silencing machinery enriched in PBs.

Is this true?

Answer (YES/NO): YES